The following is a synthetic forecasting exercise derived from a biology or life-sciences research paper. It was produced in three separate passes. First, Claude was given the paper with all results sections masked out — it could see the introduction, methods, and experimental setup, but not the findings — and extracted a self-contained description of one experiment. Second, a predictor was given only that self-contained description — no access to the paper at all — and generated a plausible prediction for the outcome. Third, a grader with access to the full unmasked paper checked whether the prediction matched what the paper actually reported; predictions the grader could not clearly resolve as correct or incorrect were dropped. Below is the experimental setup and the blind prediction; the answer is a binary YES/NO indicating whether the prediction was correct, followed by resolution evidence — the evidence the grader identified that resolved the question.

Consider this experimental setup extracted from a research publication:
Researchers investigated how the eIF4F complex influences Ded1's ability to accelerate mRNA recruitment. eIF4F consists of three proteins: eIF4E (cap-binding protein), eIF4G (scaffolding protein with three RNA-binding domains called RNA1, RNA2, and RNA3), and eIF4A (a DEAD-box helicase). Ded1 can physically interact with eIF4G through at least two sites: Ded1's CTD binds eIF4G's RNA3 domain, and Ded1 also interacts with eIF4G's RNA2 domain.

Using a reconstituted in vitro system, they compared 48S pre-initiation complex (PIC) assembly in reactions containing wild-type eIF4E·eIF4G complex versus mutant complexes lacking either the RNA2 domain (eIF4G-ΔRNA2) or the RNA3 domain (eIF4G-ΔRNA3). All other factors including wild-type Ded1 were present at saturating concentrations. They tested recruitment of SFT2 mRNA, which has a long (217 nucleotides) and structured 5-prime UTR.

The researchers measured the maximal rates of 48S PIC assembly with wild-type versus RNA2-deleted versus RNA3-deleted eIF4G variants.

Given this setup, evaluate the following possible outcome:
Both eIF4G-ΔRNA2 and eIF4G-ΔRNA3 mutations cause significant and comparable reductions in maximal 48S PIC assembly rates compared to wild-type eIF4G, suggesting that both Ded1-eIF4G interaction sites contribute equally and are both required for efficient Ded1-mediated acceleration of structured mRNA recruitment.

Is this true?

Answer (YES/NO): NO